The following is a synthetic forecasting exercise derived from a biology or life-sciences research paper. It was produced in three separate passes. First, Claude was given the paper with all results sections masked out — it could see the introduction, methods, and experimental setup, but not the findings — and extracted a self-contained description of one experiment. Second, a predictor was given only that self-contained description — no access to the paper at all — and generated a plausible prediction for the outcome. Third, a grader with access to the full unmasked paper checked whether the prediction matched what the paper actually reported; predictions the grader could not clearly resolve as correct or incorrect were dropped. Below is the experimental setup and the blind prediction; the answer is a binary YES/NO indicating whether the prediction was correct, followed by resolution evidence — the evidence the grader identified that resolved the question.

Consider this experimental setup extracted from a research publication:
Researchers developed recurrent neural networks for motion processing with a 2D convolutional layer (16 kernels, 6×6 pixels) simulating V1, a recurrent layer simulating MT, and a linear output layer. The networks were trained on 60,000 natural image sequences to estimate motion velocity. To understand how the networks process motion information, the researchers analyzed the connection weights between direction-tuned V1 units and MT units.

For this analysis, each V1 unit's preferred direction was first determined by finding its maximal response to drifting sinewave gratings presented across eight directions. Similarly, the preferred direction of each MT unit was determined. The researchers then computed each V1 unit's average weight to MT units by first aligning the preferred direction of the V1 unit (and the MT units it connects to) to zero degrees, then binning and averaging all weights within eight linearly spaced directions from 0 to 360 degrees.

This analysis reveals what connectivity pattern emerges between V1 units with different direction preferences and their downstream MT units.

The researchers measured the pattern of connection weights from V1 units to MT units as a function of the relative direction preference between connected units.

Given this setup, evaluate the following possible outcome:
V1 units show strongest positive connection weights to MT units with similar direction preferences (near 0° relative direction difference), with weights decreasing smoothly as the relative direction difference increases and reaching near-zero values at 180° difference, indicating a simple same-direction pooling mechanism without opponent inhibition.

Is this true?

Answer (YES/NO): NO